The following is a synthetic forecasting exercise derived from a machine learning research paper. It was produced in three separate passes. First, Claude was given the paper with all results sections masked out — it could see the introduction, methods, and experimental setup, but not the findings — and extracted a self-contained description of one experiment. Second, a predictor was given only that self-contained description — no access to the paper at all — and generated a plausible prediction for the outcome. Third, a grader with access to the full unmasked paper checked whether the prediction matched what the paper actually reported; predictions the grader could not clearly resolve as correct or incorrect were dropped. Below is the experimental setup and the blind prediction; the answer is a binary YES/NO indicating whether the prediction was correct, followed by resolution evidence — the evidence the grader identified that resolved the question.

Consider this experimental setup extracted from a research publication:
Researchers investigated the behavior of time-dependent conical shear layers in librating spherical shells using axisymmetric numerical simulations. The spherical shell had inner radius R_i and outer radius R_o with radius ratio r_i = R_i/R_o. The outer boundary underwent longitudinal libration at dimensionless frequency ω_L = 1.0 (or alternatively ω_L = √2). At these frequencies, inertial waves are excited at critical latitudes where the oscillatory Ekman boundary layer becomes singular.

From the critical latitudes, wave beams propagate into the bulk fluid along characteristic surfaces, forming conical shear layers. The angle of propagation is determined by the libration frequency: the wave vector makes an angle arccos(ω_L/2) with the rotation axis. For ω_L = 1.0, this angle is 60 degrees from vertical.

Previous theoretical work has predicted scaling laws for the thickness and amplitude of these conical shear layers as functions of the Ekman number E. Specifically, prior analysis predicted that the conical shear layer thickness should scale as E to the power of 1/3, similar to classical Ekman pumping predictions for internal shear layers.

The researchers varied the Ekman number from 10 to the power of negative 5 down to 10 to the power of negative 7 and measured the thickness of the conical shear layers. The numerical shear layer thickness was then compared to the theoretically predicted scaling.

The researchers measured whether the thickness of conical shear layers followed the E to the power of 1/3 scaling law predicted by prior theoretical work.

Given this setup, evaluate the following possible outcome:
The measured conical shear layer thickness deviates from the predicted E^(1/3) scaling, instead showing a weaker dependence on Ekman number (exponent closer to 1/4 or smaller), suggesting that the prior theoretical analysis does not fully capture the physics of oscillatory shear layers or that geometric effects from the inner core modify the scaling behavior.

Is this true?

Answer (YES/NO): NO